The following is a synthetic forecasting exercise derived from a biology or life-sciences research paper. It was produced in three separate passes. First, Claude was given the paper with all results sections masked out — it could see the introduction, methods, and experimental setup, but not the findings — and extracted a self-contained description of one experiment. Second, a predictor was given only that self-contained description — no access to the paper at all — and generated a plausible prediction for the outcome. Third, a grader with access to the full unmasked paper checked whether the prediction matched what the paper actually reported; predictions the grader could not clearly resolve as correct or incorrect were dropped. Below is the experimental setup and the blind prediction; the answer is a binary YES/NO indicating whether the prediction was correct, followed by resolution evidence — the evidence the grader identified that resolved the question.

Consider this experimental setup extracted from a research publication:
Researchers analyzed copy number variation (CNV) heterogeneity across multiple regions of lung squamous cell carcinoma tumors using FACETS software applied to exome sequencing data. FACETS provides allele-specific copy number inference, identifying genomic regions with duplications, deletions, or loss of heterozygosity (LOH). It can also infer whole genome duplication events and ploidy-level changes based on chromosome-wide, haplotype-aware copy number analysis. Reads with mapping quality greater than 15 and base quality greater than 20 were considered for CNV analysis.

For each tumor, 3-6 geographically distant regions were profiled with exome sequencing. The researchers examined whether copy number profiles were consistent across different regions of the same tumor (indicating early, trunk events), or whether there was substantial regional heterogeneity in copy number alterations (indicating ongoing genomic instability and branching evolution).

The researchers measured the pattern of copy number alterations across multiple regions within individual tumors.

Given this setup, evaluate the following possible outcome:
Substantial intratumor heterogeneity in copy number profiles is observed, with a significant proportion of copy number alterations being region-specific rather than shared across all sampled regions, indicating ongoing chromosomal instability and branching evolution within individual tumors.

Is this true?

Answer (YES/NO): YES